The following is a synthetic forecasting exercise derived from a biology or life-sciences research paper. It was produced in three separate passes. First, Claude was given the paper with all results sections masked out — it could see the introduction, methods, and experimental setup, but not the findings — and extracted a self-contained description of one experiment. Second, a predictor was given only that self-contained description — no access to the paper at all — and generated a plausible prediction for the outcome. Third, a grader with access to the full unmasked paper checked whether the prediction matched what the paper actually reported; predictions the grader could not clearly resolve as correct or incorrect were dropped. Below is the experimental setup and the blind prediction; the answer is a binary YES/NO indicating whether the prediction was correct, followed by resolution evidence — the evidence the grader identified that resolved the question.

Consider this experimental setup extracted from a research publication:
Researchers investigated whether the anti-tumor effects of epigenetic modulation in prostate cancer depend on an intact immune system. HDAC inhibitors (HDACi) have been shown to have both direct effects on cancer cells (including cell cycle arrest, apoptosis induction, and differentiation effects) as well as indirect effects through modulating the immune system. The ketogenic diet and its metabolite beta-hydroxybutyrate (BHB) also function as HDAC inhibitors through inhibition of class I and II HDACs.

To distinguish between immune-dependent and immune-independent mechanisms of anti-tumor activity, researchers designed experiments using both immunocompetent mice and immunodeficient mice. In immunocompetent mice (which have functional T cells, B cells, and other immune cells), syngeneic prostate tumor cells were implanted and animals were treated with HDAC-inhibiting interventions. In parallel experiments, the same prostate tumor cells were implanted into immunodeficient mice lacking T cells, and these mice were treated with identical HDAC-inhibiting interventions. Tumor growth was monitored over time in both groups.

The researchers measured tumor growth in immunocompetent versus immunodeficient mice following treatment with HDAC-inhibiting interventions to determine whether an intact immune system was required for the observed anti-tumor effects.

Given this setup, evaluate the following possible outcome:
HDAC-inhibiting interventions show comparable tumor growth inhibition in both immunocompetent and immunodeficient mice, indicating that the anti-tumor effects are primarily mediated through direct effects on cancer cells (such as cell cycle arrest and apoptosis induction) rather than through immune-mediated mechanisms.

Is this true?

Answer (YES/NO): NO